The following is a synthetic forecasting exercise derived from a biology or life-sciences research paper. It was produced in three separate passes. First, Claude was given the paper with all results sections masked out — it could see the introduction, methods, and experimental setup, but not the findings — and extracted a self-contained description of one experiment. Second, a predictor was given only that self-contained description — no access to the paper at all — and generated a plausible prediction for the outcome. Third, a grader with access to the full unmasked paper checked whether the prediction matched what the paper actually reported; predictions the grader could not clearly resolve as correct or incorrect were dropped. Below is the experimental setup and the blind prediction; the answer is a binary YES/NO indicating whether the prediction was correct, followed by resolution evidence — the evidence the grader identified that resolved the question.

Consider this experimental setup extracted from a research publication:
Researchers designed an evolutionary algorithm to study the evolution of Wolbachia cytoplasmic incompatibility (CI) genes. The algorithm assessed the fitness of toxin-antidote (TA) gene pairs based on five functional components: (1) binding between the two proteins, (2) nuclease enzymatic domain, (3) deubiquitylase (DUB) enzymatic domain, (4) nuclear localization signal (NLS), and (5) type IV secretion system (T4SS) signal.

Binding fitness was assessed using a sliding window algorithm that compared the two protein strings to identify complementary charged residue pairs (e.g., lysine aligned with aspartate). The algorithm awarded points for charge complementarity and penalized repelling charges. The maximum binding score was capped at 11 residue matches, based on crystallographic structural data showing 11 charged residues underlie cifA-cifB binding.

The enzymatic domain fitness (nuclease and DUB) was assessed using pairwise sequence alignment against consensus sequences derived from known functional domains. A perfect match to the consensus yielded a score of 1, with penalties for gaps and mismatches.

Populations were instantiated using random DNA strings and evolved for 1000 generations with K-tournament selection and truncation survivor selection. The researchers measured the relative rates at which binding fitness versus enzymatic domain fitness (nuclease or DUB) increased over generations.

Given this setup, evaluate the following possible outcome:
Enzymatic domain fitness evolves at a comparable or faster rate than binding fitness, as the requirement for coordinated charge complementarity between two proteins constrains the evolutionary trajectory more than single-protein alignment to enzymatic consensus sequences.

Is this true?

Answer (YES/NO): NO